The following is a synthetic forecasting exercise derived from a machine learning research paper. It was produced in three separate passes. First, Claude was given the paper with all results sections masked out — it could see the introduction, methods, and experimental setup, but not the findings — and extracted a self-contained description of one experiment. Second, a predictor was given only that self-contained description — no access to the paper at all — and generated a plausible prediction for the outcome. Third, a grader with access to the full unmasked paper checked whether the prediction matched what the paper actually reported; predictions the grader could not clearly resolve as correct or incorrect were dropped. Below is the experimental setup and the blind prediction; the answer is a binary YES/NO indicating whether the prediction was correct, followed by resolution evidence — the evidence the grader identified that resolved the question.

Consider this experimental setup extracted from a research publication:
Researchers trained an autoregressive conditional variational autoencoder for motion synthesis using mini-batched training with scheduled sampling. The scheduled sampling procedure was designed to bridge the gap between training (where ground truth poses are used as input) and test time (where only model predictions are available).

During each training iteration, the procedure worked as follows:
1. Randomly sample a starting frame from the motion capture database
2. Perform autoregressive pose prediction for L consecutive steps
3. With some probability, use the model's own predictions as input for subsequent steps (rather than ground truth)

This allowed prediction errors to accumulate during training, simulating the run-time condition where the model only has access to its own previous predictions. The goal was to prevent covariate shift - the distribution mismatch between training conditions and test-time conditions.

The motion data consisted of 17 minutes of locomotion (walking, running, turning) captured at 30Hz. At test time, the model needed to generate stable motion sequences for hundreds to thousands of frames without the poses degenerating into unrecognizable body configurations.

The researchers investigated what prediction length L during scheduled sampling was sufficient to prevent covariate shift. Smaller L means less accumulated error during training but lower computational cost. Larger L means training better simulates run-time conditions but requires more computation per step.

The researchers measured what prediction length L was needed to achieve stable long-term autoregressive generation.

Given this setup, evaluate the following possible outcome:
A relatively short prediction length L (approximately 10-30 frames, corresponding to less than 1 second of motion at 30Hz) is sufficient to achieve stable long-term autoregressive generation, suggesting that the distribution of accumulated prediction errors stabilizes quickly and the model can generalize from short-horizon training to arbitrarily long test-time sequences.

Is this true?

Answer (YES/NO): NO